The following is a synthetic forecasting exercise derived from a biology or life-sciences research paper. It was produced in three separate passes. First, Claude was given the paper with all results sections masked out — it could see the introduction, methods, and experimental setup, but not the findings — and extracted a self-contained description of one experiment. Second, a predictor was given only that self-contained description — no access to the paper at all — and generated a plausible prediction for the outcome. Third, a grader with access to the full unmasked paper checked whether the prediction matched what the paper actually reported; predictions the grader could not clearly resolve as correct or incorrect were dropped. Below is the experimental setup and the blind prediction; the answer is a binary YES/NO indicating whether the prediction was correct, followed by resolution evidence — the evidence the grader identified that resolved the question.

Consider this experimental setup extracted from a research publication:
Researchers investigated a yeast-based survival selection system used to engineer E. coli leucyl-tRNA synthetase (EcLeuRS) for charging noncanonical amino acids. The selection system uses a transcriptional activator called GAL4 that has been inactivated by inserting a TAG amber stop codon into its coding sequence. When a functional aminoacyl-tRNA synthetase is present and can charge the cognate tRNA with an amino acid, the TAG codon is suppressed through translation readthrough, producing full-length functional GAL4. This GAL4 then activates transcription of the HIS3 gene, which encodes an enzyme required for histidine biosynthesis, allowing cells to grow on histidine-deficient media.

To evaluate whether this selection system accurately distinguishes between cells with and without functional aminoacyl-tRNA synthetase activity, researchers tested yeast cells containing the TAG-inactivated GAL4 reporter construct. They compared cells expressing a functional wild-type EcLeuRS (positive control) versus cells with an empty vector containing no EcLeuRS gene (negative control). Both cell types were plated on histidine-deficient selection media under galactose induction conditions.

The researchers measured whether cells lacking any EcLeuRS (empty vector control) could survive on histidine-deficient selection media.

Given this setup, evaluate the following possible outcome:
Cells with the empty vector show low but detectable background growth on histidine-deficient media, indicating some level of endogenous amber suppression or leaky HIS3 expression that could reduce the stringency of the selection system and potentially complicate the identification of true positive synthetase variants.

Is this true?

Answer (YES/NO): YES